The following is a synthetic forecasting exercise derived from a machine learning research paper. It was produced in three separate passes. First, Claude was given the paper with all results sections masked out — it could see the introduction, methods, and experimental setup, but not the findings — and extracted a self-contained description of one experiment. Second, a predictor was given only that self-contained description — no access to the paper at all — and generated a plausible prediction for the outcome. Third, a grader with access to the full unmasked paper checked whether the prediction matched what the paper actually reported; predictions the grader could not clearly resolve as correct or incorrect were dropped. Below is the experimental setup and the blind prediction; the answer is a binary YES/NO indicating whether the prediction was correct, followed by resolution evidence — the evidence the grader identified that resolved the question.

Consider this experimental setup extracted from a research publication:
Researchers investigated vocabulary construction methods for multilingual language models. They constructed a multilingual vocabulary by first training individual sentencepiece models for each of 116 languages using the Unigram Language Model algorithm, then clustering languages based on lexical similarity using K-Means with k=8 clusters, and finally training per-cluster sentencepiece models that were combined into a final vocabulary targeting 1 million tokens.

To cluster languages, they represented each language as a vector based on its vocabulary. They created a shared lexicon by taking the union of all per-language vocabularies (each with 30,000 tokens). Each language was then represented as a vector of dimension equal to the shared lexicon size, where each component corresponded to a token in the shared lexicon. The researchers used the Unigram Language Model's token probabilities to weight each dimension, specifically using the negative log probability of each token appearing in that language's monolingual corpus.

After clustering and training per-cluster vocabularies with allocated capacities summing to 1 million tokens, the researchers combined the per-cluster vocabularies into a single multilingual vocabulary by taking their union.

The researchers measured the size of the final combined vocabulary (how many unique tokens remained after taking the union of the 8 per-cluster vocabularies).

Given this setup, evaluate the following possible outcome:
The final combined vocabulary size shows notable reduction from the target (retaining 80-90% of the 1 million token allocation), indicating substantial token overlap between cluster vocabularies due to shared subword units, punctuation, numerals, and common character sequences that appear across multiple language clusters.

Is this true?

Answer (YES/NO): NO